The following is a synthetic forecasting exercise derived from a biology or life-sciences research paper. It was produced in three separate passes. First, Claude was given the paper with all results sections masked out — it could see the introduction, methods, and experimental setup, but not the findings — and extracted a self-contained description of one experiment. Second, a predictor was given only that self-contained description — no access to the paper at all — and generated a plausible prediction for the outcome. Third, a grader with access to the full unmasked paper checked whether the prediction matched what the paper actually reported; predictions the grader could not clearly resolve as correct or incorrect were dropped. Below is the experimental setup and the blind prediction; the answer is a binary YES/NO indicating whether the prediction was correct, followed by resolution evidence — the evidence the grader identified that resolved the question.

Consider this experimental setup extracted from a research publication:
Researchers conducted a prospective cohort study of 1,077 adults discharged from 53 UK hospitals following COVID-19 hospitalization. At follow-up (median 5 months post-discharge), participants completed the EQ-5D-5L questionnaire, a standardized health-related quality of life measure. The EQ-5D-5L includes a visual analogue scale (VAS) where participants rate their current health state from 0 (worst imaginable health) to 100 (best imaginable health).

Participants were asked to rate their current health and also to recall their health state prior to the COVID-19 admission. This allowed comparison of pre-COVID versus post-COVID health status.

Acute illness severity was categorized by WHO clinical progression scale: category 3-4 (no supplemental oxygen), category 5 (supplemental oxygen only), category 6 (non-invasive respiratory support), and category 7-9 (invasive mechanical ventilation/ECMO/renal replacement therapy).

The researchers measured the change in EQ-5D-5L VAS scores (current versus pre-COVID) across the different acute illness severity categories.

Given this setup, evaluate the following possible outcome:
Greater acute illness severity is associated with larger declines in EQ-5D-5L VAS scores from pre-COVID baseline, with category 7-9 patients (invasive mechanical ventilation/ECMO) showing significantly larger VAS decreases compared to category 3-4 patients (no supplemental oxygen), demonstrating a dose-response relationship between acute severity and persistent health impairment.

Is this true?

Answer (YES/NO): NO